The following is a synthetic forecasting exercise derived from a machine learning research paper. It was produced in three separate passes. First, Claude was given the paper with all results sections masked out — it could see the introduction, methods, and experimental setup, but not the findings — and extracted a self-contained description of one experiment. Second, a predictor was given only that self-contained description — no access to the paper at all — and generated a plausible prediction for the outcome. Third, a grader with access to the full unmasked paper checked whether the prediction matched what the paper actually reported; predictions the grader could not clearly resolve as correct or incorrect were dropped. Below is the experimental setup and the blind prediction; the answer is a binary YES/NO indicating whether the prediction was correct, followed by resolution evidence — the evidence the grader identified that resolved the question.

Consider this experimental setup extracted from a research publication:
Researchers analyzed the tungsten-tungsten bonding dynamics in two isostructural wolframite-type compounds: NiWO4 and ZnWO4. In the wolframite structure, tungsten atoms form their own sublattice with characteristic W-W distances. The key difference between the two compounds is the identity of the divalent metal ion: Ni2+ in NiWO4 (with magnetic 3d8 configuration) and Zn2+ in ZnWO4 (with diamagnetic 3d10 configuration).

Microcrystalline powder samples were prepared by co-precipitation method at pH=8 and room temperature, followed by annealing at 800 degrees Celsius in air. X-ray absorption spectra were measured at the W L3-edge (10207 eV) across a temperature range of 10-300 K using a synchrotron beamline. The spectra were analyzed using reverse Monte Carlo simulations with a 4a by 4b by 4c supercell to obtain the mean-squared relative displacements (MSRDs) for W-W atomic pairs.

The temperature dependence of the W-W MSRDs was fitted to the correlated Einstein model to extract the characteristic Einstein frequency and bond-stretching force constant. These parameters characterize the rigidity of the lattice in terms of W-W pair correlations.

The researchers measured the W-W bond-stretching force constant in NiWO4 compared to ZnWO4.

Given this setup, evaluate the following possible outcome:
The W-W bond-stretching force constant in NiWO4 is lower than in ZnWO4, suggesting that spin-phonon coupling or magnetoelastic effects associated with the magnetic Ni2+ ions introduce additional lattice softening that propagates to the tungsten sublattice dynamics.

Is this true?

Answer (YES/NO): NO